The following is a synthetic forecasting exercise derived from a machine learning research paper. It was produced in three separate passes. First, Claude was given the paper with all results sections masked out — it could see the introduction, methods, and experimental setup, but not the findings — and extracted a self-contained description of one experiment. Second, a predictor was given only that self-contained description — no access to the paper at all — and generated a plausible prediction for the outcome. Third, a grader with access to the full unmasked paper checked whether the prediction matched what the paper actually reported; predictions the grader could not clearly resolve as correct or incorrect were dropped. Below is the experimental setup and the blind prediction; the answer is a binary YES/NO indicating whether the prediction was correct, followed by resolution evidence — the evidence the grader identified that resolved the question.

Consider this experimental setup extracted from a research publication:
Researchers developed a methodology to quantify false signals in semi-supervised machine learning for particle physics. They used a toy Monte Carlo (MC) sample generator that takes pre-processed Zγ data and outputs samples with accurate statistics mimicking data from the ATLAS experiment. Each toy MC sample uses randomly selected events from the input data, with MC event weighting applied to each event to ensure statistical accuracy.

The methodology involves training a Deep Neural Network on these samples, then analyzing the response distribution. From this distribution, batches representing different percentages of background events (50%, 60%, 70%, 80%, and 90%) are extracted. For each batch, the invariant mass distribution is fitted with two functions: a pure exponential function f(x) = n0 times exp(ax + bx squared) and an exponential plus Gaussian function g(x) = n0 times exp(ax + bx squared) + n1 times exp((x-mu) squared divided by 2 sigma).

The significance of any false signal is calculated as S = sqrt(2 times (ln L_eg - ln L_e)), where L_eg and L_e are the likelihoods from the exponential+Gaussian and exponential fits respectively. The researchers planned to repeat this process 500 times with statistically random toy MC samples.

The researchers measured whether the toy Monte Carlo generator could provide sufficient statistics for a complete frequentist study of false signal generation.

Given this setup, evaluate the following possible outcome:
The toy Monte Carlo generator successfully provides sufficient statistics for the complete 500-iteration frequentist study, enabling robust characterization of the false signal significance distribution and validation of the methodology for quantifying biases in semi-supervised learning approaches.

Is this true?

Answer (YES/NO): NO